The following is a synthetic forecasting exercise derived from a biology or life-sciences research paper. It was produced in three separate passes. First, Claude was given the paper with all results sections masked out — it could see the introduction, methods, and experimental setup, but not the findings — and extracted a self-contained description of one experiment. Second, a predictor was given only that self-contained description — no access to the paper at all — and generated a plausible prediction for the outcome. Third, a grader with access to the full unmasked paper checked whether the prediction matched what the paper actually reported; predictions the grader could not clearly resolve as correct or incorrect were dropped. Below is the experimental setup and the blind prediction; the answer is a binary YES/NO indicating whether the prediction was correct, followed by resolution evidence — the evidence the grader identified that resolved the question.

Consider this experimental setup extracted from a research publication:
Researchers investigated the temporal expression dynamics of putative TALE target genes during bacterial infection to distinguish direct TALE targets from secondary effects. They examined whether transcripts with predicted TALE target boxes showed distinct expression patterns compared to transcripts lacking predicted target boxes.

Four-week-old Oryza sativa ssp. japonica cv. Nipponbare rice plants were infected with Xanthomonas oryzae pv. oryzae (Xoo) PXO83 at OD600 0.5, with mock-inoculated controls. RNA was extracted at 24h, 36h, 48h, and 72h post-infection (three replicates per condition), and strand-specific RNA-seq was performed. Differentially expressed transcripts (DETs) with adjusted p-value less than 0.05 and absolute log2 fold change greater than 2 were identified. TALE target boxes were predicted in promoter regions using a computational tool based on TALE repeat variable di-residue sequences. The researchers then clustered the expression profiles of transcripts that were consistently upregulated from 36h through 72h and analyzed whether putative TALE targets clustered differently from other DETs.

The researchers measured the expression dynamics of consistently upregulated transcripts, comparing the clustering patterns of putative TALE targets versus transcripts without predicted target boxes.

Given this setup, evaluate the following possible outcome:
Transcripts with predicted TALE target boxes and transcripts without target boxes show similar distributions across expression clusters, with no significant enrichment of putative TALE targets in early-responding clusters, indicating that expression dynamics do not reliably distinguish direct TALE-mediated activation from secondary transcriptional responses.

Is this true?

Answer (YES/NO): NO